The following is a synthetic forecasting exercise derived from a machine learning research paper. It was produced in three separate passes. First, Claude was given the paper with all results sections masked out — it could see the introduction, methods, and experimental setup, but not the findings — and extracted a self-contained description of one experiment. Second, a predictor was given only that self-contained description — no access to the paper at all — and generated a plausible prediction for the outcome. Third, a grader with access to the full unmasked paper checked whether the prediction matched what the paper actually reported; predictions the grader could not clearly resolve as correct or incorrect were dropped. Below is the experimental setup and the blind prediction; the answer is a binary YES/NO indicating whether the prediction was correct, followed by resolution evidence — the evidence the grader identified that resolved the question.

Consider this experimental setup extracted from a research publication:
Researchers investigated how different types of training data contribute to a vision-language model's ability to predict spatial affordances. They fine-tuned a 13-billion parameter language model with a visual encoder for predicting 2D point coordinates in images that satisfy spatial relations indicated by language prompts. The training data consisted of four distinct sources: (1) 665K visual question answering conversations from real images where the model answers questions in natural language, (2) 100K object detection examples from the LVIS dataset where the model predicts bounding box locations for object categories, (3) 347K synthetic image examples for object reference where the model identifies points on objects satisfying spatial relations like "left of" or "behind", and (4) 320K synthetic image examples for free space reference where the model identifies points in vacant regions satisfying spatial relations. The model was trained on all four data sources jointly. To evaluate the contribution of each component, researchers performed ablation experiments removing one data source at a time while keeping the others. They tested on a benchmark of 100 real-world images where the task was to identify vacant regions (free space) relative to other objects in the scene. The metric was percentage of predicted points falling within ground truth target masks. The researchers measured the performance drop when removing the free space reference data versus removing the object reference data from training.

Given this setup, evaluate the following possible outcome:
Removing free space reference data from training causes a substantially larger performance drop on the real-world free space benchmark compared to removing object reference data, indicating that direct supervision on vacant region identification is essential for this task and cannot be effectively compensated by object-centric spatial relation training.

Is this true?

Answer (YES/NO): YES